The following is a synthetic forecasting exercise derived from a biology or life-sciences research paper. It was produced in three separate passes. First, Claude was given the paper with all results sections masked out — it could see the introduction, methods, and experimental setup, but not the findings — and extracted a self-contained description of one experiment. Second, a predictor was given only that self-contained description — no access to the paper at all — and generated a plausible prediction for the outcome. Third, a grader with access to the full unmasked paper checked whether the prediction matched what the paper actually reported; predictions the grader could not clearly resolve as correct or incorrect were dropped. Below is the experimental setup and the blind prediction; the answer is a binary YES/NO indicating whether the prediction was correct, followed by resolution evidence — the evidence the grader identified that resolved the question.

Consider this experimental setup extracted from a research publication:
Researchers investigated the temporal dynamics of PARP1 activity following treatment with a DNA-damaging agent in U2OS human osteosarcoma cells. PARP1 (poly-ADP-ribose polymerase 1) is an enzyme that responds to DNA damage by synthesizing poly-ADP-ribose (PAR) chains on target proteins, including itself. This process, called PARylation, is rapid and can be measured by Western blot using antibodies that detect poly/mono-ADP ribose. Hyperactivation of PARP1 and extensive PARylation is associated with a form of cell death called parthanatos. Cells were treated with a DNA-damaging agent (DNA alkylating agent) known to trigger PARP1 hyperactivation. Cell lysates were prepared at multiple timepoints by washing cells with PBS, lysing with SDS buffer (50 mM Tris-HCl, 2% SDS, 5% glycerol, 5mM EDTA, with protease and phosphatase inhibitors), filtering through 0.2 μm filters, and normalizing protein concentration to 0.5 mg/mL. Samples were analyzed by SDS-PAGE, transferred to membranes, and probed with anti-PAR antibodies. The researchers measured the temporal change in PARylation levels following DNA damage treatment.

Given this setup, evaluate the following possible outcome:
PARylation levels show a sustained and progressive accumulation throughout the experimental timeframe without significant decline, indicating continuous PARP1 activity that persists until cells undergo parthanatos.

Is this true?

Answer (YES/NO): NO